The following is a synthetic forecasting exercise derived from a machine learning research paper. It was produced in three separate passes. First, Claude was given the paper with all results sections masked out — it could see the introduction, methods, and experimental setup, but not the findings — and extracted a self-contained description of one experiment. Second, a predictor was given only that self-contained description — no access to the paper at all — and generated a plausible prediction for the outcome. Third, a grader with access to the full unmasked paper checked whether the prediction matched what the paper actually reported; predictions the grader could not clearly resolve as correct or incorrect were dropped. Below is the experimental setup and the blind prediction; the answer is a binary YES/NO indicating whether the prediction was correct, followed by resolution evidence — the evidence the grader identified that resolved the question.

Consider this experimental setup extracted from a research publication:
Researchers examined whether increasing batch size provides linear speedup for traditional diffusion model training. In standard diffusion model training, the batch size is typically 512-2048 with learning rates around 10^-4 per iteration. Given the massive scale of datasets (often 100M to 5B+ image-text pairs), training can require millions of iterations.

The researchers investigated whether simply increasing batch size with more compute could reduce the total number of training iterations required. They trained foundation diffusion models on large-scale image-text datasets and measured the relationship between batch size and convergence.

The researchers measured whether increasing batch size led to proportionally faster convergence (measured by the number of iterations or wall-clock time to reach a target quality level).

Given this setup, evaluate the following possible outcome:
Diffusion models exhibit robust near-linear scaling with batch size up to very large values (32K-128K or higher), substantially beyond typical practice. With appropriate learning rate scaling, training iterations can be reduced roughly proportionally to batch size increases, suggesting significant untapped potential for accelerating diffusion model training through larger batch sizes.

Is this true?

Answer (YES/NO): NO